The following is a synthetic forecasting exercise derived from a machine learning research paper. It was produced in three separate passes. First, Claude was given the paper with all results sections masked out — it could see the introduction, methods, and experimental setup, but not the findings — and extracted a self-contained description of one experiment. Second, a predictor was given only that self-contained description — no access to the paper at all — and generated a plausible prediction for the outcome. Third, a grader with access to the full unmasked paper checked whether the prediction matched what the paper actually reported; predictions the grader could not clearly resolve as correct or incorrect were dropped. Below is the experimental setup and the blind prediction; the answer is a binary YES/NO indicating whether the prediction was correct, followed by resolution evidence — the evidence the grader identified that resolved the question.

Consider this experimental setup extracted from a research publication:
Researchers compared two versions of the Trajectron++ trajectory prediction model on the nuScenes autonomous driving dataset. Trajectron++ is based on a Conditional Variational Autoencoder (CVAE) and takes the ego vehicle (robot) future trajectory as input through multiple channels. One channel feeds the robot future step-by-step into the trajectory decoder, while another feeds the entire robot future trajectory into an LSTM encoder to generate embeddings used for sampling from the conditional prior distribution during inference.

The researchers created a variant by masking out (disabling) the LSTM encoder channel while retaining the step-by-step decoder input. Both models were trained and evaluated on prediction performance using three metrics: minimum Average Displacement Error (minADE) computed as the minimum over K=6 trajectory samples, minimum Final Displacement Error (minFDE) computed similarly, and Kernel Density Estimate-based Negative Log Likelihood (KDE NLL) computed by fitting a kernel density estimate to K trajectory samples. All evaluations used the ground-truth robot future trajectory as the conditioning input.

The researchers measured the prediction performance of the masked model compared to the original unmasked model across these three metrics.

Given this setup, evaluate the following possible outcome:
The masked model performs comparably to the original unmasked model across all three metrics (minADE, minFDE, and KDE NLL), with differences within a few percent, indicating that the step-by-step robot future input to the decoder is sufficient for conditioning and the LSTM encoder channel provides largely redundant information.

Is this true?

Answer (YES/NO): NO